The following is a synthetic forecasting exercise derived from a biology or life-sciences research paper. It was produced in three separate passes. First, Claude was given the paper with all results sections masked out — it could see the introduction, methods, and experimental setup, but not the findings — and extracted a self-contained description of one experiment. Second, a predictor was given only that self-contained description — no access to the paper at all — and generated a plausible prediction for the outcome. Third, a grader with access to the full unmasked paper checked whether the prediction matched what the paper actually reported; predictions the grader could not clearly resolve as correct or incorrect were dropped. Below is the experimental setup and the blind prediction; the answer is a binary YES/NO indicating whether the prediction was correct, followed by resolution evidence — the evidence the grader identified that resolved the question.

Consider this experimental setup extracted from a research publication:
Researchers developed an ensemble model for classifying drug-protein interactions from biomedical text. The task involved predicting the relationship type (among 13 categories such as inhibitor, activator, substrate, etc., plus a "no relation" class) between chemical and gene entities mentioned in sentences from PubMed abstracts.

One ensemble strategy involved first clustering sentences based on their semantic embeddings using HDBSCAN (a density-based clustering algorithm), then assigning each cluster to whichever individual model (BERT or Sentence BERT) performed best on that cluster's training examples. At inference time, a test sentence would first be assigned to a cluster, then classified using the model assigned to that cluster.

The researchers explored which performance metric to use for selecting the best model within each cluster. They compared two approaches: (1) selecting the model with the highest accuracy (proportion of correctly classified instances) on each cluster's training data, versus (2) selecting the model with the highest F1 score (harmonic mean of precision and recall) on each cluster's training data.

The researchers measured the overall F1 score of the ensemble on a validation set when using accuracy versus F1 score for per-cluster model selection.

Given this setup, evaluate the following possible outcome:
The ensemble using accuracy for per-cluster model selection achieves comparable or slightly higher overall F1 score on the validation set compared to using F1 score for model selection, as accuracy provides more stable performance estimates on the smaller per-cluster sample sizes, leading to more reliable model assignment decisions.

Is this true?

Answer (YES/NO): YES